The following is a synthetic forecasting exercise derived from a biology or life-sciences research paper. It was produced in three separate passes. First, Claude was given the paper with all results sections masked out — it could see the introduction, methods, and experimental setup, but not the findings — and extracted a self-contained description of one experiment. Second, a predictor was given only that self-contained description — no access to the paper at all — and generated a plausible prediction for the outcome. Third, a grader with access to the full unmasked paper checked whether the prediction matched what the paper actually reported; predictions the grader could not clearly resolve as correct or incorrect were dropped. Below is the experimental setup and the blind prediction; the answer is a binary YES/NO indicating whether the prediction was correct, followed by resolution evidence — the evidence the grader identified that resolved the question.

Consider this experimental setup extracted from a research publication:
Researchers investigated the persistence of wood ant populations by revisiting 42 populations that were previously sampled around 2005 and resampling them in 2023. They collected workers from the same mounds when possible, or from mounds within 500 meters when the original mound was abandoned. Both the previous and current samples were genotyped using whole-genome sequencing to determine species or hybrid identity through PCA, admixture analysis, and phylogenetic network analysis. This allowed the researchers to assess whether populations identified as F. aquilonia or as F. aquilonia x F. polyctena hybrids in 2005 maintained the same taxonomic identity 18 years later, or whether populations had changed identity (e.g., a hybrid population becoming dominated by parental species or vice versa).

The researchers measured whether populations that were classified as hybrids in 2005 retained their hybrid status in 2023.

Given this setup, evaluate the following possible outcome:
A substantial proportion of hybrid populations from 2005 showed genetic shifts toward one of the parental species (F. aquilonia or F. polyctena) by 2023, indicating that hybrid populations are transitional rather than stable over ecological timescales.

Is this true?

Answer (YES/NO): NO